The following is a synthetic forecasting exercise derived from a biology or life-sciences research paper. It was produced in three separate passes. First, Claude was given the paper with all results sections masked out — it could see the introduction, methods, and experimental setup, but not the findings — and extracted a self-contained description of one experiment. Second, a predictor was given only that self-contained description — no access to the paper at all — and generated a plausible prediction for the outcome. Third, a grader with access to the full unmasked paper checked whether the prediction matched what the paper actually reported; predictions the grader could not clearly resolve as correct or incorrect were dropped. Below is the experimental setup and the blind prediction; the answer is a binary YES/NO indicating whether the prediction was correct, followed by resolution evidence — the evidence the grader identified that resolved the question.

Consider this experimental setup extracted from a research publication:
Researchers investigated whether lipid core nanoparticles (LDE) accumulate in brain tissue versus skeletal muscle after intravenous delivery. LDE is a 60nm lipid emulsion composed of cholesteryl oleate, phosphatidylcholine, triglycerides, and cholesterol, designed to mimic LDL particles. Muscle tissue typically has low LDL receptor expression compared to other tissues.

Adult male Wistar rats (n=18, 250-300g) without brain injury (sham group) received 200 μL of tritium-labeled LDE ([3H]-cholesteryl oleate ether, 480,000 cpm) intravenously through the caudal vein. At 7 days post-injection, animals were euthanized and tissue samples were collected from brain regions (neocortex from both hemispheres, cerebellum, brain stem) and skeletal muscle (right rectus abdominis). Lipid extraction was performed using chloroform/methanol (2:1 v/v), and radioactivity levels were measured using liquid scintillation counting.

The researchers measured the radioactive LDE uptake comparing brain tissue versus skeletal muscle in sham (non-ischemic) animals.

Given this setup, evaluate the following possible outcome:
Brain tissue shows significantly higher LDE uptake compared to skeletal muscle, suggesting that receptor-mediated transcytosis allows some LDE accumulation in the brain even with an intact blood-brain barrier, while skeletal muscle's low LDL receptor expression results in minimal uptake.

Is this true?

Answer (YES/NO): NO